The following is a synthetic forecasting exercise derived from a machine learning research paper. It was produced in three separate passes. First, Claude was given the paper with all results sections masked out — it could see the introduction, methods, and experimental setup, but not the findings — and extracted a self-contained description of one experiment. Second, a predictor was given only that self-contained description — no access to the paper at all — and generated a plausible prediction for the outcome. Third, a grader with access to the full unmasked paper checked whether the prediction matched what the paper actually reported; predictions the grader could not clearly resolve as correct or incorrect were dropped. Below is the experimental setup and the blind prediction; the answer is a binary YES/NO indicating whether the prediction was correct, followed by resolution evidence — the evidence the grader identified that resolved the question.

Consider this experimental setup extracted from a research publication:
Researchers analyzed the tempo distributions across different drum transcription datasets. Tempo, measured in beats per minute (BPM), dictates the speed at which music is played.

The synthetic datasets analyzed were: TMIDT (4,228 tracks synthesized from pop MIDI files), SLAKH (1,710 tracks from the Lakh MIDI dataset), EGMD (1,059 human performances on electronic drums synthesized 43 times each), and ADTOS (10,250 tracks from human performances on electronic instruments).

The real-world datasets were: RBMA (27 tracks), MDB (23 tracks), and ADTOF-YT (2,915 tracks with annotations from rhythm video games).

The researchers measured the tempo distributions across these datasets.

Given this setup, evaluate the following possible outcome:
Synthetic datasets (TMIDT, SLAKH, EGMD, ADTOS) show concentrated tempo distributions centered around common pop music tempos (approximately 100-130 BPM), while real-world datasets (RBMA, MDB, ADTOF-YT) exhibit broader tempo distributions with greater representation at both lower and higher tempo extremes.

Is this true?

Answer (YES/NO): NO